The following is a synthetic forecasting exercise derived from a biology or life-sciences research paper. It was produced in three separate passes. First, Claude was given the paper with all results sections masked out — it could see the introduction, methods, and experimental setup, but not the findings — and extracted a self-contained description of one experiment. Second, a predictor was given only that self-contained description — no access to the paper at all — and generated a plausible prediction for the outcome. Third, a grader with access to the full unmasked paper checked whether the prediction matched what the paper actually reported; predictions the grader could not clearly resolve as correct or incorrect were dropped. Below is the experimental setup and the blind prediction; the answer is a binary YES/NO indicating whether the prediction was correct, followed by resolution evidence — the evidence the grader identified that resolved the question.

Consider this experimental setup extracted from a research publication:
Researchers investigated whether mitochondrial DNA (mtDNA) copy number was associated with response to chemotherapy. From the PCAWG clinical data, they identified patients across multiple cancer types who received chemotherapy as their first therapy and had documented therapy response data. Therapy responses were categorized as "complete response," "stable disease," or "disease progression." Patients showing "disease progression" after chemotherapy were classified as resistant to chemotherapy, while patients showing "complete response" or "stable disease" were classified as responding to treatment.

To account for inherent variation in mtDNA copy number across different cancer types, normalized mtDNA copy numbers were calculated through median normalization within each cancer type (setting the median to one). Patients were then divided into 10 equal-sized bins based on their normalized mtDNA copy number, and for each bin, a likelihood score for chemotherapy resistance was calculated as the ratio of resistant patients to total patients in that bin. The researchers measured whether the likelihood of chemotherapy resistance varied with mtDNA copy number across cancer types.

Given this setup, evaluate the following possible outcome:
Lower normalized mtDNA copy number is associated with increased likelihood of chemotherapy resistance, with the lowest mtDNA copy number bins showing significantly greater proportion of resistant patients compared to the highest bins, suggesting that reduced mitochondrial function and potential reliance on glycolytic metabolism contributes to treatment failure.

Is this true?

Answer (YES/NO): YES